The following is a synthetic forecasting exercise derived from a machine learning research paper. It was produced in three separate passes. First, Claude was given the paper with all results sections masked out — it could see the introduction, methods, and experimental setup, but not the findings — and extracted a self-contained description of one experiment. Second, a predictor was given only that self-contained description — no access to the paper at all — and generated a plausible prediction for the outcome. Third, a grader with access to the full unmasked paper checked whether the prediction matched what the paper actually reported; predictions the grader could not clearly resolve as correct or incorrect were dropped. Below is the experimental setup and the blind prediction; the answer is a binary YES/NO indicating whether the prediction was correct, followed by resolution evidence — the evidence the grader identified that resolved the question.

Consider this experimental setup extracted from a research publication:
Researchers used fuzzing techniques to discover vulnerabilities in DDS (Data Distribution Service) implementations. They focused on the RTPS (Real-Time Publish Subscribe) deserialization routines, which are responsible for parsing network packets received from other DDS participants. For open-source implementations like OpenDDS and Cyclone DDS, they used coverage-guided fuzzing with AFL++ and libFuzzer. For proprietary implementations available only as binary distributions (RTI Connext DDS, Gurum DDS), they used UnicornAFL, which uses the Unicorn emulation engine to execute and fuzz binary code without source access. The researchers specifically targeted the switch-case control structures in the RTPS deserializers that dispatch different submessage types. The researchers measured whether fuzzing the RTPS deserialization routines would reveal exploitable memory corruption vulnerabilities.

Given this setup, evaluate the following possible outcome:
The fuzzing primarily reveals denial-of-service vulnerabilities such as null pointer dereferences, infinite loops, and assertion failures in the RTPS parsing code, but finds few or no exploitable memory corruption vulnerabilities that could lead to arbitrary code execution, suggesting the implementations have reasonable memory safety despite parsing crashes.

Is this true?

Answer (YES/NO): NO